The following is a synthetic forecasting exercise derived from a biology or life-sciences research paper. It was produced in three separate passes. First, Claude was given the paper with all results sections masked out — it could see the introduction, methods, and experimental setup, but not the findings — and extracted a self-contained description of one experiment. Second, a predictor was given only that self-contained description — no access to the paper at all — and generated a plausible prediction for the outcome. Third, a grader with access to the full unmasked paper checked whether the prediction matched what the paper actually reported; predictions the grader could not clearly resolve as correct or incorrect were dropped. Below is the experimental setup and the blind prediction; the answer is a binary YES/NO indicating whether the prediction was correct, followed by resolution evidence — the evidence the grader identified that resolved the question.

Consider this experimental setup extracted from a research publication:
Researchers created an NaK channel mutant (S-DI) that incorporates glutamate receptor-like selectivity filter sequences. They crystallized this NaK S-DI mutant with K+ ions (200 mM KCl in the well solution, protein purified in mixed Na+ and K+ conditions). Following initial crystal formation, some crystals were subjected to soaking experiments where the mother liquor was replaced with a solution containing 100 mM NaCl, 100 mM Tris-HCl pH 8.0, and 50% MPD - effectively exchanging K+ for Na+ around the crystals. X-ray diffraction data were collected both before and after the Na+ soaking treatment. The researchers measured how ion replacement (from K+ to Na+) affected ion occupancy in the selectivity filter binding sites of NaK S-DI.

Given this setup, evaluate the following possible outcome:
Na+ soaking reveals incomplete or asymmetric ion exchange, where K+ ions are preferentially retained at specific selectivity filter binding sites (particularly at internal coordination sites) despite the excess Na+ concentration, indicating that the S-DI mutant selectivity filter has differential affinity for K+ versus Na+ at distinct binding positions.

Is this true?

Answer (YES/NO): YES